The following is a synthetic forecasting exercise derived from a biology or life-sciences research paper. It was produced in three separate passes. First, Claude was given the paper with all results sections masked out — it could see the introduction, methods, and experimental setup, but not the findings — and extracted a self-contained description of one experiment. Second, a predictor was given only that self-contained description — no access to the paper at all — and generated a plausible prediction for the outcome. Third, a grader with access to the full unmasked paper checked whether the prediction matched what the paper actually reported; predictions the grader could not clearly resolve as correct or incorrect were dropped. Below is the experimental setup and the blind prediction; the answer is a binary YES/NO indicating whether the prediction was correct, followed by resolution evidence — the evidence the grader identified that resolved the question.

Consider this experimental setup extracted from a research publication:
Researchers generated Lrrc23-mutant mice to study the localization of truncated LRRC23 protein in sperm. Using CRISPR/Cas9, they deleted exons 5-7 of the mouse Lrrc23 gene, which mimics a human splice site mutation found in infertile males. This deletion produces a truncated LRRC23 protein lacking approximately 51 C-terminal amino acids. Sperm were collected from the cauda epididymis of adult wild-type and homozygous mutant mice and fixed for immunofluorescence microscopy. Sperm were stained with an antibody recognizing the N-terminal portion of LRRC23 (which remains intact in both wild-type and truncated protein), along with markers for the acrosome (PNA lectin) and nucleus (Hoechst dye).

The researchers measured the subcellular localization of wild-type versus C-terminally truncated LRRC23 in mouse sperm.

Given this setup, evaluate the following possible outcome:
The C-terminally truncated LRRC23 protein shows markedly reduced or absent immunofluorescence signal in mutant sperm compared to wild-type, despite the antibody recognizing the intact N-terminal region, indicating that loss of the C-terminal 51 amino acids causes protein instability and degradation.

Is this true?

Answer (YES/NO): NO